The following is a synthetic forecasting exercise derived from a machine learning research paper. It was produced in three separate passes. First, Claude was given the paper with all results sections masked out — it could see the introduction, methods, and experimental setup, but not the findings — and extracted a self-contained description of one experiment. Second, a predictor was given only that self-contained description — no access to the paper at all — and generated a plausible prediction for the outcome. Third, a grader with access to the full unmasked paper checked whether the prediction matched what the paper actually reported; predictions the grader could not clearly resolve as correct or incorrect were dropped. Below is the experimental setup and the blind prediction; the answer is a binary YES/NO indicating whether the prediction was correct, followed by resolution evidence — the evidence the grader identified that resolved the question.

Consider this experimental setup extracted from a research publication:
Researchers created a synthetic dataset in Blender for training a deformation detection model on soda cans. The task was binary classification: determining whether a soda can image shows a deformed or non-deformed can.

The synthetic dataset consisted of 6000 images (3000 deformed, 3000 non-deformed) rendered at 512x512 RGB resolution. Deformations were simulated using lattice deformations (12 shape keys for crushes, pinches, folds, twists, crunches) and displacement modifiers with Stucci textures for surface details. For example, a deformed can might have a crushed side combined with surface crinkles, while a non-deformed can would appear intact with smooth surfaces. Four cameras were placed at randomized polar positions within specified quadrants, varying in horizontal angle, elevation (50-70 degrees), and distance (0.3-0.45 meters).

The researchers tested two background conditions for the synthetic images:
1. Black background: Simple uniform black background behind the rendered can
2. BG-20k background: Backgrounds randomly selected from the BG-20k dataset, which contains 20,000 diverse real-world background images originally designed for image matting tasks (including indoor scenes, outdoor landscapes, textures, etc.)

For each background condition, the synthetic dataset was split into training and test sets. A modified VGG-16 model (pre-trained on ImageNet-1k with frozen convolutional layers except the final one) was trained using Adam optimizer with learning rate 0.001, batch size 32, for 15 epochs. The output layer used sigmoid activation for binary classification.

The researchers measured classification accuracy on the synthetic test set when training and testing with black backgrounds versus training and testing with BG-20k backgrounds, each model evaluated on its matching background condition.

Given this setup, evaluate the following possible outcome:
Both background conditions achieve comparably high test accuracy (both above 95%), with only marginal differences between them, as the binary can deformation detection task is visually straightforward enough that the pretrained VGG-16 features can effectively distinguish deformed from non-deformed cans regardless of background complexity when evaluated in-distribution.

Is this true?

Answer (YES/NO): NO